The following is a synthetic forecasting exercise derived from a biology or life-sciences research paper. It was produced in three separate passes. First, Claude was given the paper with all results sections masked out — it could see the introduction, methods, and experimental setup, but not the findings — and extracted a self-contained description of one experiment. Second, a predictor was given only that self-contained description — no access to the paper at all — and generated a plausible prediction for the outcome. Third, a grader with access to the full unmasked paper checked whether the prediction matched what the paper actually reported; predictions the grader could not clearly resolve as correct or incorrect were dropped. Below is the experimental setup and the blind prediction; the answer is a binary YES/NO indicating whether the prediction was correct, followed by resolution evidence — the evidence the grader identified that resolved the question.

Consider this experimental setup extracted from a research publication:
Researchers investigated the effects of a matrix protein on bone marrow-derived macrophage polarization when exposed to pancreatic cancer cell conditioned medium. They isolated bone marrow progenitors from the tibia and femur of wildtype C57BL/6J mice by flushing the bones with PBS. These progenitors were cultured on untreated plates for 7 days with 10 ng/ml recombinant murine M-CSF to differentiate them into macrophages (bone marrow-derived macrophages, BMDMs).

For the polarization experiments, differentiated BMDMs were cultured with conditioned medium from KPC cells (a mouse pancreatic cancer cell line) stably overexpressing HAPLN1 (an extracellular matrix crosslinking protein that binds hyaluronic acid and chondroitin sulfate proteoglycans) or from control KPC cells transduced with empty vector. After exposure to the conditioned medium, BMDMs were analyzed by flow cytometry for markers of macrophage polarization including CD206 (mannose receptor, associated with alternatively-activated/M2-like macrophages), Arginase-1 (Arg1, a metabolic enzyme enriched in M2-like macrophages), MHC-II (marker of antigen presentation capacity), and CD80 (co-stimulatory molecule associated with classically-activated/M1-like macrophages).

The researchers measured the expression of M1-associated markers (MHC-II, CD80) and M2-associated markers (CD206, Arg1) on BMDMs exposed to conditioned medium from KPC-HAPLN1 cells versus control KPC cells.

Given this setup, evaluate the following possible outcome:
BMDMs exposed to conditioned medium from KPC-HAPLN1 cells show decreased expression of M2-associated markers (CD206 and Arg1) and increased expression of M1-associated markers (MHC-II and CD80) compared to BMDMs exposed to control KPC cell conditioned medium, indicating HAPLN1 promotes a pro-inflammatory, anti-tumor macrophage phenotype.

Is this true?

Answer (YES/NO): NO